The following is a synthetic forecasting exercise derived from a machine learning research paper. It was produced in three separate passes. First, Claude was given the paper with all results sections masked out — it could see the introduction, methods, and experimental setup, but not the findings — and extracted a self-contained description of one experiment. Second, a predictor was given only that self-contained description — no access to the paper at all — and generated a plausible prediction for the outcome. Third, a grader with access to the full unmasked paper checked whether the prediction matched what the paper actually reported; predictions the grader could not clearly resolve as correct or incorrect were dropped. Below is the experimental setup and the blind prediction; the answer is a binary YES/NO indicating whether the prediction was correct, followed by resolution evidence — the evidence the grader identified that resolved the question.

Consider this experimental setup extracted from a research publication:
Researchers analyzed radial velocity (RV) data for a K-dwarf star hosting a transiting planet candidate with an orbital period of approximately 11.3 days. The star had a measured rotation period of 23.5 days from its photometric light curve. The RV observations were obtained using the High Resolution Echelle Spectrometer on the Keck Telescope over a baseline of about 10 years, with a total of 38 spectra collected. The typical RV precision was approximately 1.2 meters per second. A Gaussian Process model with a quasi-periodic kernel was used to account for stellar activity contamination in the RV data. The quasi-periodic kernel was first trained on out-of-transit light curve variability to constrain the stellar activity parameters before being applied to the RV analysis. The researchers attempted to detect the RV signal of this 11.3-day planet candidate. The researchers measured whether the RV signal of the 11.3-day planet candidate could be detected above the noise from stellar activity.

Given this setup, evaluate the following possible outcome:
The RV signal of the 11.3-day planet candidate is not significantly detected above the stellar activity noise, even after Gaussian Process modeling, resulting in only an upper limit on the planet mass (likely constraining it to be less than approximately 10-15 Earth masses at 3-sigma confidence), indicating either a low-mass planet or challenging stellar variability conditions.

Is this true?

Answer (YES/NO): NO